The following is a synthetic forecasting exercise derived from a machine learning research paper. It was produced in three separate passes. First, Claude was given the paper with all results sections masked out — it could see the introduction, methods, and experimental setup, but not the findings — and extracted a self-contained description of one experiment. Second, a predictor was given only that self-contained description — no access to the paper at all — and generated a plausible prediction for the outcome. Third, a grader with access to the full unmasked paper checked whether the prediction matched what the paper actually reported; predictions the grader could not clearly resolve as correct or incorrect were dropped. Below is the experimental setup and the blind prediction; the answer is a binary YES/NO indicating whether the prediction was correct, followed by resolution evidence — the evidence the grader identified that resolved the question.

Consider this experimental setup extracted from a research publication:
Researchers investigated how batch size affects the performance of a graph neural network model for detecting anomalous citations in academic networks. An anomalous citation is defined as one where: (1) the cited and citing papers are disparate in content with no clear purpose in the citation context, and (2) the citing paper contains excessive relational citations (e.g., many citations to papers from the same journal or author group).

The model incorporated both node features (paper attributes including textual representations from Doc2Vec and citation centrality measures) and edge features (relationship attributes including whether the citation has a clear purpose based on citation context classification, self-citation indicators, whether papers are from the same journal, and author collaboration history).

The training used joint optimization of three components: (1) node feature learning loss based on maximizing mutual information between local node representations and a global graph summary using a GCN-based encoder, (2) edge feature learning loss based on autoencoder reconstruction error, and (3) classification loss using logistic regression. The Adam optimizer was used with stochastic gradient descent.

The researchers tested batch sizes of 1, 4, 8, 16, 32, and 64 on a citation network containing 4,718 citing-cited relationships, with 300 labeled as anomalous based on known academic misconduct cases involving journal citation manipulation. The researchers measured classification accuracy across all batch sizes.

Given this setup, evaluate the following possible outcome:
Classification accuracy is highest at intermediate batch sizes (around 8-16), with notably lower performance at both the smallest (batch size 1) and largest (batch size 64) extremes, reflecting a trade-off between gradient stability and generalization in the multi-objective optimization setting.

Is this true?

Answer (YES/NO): NO